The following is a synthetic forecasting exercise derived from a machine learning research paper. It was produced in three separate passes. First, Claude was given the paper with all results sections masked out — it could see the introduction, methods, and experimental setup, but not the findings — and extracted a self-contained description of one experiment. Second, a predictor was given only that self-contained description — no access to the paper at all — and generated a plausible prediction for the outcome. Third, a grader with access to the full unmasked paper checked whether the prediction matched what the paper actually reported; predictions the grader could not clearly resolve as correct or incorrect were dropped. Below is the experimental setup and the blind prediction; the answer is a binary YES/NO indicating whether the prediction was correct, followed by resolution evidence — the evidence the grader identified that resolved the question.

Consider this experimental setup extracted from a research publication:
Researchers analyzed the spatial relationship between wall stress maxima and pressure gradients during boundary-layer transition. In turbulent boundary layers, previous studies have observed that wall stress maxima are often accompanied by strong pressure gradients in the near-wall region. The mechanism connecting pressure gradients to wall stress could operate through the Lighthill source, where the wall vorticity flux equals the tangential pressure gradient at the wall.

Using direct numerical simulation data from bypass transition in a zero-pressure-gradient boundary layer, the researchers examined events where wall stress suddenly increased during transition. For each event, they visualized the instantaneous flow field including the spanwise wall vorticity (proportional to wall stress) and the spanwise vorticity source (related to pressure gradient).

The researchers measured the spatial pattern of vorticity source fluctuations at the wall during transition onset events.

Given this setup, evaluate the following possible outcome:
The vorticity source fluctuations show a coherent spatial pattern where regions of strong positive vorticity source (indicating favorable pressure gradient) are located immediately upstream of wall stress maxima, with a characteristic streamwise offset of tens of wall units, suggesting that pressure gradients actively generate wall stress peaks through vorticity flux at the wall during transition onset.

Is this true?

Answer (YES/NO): NO